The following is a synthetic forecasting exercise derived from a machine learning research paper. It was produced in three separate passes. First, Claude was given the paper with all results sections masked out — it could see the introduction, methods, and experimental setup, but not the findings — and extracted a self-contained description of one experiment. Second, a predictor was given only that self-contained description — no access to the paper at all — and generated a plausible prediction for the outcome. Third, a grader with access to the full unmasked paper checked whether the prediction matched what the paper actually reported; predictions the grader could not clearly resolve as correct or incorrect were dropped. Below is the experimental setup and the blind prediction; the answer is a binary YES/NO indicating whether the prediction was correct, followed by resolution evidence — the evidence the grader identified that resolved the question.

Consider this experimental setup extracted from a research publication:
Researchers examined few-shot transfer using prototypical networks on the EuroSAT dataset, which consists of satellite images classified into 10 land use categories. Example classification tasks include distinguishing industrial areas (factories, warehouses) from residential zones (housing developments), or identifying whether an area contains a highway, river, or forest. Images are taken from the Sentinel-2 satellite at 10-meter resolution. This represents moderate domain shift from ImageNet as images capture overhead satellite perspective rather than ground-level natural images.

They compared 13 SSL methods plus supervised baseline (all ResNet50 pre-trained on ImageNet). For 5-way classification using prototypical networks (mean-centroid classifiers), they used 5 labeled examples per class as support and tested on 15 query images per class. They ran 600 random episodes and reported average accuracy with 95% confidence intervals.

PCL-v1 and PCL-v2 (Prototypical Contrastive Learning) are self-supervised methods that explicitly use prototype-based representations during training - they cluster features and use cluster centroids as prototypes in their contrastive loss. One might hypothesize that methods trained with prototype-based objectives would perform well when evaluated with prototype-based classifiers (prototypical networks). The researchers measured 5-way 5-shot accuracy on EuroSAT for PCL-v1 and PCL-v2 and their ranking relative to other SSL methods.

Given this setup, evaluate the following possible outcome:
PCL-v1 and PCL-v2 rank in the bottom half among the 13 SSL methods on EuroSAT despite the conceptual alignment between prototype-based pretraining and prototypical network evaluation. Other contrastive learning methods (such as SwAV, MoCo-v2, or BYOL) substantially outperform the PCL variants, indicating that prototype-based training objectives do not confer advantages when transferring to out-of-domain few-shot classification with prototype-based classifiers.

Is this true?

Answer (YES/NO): YES